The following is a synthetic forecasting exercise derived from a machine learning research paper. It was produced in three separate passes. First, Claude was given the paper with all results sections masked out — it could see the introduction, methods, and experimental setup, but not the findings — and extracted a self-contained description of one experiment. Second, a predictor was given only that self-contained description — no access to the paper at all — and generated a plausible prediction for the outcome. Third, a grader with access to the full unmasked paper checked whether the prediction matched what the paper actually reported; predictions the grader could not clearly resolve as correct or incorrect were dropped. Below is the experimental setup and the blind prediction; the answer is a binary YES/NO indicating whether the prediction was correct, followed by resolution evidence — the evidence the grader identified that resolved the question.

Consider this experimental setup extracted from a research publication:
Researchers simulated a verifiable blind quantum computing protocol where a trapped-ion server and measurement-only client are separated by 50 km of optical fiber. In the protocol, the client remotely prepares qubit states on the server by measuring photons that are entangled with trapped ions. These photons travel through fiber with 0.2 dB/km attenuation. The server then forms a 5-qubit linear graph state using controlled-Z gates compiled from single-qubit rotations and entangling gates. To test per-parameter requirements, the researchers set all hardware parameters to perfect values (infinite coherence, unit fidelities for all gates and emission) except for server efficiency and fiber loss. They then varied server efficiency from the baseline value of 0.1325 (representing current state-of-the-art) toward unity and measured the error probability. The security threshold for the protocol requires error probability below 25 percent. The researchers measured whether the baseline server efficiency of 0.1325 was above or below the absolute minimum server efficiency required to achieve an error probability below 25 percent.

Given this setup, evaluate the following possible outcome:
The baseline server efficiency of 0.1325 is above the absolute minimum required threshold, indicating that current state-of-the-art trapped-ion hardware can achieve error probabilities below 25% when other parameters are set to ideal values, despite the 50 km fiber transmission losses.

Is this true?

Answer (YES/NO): YES